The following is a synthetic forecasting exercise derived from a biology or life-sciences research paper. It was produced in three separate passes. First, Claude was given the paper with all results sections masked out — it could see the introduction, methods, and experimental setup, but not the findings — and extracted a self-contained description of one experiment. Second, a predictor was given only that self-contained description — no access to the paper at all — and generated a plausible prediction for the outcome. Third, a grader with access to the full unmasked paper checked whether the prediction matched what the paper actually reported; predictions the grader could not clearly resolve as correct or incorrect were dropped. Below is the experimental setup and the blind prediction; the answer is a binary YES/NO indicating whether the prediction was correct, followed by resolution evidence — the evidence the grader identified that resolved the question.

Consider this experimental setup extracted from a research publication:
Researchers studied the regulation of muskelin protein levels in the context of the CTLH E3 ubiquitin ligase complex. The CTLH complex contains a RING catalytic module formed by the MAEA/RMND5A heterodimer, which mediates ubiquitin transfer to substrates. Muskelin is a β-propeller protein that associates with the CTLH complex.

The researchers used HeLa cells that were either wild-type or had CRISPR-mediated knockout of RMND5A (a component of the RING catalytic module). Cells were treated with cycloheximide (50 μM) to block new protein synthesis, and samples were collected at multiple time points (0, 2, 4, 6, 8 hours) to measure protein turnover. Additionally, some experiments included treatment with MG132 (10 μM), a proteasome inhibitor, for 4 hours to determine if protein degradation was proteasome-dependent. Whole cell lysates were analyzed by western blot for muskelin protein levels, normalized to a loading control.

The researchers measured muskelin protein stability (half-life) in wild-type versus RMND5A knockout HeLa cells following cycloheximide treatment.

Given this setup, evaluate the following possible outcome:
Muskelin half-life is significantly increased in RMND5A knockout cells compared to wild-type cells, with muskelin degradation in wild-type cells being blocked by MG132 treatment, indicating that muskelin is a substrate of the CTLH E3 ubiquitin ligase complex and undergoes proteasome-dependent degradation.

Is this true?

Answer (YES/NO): YES